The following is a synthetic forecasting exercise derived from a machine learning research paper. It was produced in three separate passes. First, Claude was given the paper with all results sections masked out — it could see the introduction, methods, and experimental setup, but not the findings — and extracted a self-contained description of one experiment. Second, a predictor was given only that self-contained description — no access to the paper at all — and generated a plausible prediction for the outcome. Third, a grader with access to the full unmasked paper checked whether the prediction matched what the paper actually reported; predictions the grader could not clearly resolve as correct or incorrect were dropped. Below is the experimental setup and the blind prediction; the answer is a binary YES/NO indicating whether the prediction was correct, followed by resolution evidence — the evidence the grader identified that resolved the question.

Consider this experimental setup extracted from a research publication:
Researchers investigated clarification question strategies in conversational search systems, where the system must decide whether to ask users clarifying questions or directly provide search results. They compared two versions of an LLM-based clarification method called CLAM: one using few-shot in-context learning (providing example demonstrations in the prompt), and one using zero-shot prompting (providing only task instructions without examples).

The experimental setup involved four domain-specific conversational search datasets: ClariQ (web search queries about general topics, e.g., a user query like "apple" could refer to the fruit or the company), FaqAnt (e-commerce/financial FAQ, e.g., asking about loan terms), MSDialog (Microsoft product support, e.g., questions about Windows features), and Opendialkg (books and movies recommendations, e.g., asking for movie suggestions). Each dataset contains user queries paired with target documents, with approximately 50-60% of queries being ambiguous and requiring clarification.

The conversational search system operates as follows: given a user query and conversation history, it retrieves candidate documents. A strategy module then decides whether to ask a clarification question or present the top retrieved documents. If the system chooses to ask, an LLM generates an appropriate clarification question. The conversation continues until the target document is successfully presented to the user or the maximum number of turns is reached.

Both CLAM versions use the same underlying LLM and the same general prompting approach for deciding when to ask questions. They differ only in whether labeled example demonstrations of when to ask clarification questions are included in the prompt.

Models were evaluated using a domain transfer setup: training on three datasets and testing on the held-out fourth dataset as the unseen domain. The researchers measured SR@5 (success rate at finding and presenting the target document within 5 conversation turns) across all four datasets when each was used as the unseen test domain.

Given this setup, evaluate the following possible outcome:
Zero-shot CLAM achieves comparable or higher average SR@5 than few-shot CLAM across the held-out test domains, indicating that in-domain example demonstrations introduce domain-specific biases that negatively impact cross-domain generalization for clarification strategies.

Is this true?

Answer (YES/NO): NO